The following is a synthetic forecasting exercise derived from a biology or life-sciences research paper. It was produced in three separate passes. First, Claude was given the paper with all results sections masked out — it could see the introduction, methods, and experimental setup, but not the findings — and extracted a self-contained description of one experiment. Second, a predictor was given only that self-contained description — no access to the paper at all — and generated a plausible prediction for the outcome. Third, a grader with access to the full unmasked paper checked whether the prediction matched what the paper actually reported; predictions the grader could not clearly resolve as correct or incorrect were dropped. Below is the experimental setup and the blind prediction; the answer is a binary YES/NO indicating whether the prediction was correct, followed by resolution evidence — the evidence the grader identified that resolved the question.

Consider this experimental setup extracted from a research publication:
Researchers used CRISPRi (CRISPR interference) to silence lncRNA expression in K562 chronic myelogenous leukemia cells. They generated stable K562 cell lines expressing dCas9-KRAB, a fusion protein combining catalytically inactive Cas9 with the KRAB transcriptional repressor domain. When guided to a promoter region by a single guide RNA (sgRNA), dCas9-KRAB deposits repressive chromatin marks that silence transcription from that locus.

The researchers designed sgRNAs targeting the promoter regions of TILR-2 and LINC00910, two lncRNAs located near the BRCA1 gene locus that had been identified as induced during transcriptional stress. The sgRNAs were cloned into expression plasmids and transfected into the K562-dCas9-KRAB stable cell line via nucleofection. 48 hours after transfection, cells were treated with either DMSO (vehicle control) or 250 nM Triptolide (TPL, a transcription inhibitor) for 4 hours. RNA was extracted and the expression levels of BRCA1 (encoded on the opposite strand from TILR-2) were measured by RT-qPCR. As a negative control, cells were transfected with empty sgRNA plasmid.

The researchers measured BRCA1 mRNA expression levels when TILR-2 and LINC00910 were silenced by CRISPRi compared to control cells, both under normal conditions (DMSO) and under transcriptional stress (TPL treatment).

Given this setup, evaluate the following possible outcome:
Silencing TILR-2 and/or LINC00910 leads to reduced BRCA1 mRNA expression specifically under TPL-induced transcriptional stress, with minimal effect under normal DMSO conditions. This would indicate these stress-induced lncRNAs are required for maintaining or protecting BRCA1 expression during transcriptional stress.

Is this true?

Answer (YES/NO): NO